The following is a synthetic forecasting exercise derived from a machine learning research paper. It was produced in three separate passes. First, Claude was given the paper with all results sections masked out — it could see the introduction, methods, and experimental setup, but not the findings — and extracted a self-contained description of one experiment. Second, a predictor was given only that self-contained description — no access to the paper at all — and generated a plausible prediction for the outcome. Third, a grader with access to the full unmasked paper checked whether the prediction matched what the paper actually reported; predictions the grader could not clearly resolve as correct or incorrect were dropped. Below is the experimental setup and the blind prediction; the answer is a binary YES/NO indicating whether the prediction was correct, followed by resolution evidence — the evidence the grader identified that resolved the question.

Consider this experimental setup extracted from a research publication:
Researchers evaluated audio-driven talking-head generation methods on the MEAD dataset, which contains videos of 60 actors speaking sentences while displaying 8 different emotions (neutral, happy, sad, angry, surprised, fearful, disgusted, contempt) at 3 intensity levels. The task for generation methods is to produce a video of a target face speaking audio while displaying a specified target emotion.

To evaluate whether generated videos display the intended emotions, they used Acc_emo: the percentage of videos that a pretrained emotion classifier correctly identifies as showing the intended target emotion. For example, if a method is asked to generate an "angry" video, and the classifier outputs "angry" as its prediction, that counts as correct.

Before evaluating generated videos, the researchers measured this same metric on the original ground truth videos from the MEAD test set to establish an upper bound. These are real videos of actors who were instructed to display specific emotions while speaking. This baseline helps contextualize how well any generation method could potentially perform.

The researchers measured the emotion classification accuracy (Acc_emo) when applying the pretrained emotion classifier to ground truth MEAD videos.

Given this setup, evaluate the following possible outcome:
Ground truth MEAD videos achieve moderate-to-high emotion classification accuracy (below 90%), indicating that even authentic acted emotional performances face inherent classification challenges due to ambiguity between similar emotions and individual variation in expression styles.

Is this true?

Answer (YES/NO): YES